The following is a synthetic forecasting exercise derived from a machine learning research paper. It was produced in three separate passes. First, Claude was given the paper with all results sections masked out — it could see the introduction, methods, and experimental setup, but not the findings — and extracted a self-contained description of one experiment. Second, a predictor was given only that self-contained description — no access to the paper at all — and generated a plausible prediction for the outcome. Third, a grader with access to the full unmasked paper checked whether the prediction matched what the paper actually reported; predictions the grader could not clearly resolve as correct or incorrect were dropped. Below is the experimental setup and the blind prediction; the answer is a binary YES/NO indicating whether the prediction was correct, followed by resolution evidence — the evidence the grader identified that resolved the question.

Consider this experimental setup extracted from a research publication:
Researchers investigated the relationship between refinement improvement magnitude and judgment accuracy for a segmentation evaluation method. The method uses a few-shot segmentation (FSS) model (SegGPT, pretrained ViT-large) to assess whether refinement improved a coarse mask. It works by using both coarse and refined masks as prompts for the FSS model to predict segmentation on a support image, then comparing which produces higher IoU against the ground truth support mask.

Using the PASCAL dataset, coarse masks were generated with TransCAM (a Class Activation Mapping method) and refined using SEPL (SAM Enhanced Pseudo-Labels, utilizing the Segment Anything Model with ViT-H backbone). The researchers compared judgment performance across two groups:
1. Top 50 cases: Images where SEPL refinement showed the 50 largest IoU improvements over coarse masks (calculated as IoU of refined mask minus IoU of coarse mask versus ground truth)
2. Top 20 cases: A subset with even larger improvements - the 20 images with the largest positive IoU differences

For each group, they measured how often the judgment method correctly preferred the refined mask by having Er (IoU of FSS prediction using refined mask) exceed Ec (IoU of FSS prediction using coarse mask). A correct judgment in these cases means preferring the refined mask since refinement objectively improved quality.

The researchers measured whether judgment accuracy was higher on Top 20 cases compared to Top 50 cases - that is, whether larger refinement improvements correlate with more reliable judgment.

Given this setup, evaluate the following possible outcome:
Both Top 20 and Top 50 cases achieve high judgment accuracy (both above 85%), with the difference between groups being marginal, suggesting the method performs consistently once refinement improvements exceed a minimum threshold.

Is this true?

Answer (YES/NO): NO